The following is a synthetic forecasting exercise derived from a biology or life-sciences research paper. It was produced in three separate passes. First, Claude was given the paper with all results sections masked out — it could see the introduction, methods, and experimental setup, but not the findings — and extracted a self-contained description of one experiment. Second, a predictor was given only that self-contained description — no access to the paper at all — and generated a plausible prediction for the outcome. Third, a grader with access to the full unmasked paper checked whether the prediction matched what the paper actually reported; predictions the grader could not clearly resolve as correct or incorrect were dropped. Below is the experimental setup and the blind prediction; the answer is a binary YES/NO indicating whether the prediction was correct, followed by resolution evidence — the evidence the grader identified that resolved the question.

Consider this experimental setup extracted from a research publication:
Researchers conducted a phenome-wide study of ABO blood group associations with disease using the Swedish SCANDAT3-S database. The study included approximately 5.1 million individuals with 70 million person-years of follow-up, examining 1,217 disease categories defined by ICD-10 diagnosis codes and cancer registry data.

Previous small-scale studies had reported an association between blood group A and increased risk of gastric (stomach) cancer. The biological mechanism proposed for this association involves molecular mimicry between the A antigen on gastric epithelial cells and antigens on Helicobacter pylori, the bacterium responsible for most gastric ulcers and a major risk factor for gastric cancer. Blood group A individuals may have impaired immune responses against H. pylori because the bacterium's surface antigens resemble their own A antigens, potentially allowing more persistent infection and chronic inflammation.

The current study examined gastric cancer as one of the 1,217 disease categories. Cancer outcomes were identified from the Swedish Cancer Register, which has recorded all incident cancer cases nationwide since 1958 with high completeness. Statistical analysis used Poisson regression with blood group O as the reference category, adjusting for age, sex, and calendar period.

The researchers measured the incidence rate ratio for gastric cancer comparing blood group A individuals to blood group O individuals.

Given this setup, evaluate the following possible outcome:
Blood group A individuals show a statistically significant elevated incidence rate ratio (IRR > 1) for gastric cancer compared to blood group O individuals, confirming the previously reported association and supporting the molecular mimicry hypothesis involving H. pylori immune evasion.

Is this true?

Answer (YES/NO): NO